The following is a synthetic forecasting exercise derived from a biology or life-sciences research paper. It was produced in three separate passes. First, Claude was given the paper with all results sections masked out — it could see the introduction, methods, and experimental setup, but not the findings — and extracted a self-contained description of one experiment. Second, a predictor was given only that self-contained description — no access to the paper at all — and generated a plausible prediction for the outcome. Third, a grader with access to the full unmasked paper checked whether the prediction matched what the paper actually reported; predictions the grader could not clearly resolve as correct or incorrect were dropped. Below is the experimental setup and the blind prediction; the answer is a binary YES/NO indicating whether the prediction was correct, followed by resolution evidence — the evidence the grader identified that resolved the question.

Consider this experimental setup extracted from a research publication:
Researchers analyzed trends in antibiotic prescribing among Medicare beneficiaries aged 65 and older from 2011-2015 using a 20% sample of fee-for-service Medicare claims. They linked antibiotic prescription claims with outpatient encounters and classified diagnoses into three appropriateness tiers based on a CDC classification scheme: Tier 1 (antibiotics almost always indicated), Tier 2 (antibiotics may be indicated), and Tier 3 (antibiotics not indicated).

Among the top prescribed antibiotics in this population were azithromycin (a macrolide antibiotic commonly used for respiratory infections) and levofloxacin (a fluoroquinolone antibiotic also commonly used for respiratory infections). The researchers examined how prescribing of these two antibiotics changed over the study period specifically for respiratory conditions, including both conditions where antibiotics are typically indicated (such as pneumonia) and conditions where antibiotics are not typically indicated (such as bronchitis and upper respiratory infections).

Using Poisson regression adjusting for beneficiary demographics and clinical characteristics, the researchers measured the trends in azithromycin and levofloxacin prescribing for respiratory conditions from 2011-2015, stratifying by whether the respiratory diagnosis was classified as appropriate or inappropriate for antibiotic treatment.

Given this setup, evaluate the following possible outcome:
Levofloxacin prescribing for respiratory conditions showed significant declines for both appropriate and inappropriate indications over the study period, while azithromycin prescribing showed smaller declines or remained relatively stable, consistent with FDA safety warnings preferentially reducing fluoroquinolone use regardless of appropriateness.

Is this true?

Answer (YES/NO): NO